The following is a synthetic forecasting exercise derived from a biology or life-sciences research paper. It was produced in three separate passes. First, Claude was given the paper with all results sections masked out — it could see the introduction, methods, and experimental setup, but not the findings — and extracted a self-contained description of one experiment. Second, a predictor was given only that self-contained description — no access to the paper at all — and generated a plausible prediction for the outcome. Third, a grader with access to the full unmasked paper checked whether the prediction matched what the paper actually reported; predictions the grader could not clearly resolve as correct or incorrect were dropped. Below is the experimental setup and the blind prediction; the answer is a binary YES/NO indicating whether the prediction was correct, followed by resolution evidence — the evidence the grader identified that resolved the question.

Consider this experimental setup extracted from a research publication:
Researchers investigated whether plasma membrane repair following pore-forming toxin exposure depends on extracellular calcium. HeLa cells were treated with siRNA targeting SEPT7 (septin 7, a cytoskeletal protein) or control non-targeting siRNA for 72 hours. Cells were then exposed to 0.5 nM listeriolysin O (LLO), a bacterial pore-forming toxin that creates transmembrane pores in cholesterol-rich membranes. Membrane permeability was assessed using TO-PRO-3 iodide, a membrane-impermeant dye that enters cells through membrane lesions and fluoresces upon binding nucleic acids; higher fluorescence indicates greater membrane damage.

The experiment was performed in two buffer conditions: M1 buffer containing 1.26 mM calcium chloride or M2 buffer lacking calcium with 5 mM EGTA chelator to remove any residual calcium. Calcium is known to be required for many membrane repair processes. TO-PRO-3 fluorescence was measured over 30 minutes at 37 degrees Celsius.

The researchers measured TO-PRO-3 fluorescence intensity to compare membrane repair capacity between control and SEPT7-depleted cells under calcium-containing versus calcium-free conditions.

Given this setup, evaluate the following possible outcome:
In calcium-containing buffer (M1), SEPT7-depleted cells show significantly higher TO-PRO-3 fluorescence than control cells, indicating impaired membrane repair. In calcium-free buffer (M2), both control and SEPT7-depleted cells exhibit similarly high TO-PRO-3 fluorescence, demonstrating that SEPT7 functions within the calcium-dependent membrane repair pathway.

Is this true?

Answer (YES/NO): YES